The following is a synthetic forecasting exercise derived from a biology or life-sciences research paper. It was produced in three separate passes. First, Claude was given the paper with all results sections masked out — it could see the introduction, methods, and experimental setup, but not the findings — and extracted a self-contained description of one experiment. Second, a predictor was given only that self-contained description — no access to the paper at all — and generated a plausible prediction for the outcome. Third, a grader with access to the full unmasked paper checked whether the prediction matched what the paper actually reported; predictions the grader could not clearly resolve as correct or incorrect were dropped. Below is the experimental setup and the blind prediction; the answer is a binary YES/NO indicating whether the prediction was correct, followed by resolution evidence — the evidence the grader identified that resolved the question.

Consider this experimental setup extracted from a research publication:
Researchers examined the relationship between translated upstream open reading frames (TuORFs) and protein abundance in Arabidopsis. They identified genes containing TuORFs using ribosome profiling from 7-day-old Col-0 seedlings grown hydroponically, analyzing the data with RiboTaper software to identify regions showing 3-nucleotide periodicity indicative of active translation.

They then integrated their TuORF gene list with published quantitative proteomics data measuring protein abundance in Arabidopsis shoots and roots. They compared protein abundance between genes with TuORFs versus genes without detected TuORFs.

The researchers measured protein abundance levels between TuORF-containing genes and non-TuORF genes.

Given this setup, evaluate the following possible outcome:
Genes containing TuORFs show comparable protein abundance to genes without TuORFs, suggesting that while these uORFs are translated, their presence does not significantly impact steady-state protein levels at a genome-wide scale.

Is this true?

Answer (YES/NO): NO